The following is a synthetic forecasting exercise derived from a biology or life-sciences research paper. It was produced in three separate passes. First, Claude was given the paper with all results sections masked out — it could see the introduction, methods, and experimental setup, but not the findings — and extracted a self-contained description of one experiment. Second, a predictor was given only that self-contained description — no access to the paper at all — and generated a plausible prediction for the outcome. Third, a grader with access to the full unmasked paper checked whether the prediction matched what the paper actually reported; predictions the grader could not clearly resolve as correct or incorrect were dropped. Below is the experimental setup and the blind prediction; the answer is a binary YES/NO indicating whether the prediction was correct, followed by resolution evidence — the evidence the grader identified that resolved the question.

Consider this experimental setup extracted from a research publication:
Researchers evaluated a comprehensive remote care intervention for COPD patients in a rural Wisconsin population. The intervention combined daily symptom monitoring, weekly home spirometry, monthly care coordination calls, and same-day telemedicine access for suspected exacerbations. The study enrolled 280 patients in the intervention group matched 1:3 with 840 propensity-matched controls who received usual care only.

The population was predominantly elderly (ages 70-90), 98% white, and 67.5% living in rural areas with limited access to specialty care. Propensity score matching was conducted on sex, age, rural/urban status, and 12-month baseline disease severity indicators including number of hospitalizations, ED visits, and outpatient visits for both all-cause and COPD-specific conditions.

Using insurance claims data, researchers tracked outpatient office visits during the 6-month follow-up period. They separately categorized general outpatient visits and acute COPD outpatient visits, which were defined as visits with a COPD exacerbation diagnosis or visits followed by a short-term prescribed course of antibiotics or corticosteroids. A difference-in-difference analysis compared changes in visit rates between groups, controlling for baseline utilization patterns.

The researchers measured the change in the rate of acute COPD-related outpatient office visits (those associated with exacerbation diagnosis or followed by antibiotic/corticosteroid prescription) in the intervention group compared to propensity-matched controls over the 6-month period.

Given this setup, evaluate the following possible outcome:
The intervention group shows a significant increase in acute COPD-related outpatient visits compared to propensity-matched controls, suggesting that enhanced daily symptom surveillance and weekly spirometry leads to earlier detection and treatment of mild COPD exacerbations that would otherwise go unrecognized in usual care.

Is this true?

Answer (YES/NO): NO